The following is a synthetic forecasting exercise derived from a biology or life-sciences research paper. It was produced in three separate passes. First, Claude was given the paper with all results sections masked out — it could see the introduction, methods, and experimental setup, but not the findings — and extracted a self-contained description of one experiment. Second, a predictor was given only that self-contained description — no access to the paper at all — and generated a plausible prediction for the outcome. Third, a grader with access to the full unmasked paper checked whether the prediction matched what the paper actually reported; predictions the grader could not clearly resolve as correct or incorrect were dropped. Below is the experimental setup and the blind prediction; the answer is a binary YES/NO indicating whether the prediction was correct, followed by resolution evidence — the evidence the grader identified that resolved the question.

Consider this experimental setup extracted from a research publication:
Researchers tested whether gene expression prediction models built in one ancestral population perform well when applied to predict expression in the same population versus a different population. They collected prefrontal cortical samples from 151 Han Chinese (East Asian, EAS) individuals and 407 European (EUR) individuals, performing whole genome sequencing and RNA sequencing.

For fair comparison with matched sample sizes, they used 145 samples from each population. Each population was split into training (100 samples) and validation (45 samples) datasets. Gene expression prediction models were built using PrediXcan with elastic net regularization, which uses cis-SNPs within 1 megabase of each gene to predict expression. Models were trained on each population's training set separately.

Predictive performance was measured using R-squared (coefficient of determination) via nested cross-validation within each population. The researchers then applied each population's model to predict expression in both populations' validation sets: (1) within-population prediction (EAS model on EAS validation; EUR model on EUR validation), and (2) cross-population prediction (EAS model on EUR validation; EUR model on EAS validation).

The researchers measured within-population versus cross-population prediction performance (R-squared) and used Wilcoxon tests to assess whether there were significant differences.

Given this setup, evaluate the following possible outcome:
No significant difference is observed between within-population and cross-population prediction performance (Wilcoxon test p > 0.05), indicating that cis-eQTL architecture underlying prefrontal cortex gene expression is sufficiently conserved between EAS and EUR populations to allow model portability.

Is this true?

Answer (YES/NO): NO